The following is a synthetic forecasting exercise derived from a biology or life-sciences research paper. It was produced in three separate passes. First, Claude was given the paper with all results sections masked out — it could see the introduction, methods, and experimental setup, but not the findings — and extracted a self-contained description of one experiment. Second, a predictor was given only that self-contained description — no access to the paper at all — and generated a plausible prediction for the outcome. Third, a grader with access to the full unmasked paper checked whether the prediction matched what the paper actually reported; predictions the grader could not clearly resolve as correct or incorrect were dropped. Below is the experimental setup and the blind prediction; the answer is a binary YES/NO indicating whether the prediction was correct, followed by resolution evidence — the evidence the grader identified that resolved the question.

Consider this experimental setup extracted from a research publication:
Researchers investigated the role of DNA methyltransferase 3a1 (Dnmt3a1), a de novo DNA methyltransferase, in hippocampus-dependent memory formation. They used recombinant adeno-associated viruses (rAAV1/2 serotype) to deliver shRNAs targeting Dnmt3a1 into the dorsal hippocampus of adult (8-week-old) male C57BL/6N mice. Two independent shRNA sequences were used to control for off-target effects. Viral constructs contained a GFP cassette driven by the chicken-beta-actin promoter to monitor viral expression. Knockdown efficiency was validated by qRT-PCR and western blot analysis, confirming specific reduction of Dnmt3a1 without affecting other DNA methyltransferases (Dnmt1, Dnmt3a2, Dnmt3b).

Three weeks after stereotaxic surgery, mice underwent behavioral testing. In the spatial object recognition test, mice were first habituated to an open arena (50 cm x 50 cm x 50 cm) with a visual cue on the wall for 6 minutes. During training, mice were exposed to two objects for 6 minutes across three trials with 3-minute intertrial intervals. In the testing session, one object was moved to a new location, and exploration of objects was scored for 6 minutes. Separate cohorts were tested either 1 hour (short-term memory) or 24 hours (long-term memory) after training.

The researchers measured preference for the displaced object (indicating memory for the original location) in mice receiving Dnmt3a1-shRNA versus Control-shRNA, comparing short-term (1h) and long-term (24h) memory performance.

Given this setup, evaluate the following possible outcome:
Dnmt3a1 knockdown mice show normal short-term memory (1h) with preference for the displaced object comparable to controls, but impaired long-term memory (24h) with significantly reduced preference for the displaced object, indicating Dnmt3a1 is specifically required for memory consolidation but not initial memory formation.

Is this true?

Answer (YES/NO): YES